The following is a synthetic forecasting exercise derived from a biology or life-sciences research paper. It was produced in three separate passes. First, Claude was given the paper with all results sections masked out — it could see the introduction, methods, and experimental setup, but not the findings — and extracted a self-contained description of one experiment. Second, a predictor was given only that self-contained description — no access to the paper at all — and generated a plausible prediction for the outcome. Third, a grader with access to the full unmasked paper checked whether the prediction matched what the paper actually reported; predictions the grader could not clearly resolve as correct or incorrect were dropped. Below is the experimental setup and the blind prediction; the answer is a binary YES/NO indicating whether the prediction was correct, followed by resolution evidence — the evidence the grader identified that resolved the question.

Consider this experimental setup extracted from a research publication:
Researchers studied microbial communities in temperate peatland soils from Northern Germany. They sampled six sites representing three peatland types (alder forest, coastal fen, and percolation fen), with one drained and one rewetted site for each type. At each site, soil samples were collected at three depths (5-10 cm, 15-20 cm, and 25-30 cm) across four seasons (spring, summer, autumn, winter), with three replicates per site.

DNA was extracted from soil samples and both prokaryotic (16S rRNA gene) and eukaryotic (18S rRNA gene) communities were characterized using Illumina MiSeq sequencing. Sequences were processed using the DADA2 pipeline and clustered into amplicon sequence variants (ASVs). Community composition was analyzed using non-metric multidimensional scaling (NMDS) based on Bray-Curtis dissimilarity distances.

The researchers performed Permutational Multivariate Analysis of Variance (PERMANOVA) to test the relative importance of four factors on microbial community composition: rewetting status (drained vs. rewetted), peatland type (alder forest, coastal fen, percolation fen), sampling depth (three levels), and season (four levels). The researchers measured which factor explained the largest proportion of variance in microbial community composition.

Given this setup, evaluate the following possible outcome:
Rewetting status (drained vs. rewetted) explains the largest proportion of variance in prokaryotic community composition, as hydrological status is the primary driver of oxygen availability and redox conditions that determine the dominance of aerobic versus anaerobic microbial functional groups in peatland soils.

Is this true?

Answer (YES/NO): NO